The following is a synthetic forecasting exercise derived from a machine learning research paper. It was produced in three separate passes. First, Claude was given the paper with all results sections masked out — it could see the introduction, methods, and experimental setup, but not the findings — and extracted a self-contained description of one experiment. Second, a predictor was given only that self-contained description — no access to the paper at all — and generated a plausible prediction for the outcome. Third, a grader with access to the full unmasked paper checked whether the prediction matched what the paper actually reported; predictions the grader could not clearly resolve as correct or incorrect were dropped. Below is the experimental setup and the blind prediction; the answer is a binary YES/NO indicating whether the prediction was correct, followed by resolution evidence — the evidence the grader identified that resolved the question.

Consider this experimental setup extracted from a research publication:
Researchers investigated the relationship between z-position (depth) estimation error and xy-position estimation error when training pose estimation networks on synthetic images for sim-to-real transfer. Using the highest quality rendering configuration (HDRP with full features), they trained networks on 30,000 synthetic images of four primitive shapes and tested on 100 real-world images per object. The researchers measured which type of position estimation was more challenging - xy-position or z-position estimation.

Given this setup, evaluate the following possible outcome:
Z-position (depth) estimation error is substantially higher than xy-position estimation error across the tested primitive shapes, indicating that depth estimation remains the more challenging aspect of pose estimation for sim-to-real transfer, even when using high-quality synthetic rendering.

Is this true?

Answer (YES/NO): YES